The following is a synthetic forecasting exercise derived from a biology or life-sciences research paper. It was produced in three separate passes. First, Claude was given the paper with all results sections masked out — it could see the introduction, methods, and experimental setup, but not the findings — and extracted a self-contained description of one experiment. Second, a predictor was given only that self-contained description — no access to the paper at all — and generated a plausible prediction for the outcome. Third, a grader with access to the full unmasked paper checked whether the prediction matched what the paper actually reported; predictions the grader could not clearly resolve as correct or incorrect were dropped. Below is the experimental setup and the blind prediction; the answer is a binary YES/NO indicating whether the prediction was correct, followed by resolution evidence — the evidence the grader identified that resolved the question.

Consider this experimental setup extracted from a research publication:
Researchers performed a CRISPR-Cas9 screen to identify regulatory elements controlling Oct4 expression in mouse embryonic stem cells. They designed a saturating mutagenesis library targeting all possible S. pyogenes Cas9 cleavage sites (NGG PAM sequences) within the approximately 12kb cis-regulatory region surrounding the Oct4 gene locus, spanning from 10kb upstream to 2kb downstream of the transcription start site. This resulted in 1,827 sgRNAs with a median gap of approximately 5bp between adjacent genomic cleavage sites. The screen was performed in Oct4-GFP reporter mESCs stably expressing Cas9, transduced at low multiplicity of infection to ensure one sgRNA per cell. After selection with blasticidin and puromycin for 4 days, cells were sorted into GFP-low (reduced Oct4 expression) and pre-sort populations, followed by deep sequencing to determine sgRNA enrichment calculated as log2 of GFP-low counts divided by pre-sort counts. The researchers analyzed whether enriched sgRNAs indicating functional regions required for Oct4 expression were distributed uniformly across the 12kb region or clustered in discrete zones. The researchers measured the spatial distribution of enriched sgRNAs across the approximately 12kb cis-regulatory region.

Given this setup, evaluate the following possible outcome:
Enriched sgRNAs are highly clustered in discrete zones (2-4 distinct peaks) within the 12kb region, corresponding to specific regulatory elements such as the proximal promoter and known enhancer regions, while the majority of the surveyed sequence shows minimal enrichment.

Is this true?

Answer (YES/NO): NO